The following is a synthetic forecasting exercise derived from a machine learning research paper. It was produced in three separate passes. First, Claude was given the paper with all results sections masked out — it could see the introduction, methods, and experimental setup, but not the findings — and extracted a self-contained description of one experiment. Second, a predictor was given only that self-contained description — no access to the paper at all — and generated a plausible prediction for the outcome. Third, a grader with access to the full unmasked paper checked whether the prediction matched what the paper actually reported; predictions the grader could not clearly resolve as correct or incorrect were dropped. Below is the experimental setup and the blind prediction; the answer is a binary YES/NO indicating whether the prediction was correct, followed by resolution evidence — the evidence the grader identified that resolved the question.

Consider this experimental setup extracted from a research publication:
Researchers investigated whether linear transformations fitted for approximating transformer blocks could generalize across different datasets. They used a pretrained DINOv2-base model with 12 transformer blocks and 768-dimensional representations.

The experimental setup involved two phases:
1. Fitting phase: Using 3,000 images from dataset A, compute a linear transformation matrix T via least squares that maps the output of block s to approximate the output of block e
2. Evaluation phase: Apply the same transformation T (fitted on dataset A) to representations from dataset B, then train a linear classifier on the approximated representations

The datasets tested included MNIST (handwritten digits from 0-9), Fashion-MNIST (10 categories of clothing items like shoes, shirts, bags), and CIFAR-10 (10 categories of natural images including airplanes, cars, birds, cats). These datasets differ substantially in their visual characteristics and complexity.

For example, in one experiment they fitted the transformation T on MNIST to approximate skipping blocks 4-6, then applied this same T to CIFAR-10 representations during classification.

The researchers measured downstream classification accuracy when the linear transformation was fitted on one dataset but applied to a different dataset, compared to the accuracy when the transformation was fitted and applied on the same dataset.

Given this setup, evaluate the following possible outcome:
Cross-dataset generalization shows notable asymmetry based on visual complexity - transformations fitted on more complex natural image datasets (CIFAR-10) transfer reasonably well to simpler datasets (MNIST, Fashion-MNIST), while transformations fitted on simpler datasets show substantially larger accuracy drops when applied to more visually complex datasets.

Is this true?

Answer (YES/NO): YES